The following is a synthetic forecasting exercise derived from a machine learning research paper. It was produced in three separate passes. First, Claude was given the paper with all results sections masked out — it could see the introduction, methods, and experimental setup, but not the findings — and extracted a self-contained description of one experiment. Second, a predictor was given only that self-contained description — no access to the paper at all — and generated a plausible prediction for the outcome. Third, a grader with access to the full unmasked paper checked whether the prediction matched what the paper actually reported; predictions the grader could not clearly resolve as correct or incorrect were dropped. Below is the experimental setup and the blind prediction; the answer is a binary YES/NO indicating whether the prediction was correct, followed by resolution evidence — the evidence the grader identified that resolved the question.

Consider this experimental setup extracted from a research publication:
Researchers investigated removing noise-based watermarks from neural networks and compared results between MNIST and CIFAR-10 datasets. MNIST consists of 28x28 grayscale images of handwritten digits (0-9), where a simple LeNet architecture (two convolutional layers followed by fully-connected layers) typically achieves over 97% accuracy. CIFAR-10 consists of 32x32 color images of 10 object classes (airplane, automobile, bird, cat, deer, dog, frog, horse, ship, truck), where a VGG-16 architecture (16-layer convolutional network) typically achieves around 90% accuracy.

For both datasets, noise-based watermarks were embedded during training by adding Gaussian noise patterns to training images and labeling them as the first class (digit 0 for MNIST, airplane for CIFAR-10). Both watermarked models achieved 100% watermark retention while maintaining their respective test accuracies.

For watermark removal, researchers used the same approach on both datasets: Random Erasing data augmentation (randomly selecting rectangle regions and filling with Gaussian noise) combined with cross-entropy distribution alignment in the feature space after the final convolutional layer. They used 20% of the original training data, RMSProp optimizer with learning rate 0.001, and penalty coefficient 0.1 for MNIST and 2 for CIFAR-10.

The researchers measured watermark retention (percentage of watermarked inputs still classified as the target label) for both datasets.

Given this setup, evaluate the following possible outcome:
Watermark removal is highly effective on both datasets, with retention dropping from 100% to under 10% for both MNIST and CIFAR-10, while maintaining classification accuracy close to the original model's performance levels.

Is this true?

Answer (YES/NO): YES